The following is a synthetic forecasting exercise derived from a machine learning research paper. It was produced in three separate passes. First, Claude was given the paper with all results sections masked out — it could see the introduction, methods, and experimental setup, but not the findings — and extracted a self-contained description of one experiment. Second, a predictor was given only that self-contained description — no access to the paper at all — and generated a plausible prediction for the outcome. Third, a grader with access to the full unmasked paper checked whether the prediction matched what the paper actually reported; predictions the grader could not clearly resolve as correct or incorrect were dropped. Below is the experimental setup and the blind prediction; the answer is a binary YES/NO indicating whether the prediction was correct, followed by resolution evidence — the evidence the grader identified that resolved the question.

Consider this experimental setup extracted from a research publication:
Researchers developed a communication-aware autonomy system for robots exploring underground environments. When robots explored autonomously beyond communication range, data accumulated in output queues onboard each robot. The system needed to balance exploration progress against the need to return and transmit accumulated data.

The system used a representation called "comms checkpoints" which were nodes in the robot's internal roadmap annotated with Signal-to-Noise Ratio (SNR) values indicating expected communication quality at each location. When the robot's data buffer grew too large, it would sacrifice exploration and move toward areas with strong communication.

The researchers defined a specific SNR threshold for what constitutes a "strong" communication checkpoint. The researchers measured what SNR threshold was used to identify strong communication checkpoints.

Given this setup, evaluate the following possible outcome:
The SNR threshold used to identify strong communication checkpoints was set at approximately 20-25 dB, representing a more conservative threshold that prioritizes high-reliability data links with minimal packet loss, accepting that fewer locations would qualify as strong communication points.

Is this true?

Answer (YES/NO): YES